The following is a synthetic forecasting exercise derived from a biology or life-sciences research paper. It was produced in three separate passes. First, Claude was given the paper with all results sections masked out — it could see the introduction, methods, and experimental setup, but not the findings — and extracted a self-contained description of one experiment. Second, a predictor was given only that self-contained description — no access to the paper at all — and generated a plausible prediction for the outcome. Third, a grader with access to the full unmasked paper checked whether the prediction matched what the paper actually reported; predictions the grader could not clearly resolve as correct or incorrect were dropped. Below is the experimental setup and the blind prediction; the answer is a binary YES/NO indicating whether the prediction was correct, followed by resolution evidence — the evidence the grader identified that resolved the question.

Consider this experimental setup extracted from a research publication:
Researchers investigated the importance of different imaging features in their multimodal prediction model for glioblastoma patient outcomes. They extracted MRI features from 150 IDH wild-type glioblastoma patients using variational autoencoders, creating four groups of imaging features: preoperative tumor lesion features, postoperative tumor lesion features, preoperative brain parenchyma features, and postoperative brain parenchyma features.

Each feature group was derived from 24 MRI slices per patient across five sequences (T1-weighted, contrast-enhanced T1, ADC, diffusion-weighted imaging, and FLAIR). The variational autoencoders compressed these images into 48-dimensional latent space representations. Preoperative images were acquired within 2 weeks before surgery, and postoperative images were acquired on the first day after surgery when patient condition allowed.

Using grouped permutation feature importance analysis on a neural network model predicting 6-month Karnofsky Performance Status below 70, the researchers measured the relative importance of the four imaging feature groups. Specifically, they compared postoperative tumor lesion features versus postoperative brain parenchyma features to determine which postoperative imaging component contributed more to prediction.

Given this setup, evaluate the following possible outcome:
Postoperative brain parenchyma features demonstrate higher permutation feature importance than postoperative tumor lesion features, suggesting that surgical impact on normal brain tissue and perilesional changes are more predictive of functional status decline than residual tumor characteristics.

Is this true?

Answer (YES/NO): YES